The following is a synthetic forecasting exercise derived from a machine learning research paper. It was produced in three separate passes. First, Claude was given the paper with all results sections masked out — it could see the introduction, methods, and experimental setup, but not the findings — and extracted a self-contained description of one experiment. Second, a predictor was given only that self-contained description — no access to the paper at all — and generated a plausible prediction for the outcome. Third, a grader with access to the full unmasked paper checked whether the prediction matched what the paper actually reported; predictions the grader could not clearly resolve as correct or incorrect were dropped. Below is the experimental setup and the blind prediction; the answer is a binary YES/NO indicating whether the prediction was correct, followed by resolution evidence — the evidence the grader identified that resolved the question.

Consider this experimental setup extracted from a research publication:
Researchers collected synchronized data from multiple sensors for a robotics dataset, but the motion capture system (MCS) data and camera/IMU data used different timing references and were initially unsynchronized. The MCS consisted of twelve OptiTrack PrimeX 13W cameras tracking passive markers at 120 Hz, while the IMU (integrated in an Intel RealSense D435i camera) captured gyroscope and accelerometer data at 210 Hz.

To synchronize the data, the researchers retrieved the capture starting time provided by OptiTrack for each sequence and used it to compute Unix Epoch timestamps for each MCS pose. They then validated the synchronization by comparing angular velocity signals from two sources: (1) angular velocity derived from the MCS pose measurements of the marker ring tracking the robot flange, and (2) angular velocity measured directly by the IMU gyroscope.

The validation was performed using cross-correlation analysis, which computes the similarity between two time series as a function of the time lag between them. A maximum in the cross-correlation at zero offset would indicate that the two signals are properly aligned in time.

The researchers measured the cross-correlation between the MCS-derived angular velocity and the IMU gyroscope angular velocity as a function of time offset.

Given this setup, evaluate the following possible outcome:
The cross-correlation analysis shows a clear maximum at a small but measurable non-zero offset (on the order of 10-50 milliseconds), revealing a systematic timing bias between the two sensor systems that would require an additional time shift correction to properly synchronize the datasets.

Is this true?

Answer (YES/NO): NO